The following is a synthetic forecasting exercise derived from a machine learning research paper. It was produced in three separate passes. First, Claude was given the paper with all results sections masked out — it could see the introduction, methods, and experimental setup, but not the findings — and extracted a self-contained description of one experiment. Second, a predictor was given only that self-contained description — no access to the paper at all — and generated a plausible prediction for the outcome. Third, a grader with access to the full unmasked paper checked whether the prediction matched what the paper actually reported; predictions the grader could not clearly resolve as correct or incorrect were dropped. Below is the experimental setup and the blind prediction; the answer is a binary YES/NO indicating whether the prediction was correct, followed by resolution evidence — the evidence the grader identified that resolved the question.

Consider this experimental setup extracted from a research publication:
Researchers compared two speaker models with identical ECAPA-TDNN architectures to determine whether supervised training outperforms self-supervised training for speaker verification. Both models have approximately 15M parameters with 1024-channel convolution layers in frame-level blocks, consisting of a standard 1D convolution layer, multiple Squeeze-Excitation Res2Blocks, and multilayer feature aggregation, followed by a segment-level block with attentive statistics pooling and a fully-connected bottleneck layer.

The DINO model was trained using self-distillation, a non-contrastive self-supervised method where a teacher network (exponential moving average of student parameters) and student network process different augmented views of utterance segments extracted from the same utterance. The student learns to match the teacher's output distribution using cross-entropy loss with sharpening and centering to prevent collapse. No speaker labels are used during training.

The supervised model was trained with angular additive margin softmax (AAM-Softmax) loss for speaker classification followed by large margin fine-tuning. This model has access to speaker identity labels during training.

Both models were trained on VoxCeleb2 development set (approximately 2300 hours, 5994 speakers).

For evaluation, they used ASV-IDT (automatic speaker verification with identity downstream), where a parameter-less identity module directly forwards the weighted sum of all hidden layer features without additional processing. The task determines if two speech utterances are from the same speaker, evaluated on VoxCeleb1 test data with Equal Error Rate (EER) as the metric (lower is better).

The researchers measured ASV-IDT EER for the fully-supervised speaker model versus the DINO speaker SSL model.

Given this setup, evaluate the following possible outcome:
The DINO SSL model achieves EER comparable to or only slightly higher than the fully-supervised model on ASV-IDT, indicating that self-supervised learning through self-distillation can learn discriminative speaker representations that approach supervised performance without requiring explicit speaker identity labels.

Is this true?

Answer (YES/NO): NO